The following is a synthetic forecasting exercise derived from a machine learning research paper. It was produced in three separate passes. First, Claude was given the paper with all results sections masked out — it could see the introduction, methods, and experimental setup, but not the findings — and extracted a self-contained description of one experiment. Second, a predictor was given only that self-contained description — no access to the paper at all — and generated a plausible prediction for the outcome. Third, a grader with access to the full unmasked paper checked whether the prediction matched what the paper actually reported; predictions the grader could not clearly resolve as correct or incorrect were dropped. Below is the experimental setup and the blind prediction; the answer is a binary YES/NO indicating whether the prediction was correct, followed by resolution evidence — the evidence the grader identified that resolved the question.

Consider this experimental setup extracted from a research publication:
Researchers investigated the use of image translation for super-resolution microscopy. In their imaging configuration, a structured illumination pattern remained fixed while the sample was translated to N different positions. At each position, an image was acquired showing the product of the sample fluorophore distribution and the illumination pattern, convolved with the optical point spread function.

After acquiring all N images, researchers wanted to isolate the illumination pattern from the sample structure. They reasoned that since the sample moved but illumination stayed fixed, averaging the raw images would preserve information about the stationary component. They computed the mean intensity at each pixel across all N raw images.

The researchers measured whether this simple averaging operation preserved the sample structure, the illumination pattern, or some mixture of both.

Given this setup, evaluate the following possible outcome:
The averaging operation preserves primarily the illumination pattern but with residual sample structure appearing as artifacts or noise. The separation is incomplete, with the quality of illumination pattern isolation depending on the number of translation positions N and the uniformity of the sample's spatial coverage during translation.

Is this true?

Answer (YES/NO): NO